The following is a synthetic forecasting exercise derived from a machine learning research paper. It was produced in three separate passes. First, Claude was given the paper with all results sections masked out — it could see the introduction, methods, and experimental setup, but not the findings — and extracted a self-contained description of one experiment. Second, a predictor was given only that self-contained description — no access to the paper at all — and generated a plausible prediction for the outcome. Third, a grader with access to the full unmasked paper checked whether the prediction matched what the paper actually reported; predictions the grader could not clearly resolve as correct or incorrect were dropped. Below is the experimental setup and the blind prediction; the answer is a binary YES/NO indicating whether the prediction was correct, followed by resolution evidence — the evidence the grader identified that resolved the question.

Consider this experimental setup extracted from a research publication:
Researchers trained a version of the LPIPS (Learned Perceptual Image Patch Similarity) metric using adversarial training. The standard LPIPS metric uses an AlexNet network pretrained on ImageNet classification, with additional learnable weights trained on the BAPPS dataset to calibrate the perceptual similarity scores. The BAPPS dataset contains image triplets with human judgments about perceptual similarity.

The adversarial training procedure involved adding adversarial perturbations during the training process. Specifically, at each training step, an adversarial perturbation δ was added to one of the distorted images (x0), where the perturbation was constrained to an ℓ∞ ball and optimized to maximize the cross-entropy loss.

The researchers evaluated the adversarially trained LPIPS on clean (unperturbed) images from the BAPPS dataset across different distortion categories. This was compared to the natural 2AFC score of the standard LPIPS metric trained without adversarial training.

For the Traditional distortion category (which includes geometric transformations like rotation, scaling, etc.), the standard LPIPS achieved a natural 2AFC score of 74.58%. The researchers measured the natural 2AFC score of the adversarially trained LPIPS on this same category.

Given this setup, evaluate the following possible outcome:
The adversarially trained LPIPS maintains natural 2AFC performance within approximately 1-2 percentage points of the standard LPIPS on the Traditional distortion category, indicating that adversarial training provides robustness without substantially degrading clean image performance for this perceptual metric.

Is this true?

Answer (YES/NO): NO